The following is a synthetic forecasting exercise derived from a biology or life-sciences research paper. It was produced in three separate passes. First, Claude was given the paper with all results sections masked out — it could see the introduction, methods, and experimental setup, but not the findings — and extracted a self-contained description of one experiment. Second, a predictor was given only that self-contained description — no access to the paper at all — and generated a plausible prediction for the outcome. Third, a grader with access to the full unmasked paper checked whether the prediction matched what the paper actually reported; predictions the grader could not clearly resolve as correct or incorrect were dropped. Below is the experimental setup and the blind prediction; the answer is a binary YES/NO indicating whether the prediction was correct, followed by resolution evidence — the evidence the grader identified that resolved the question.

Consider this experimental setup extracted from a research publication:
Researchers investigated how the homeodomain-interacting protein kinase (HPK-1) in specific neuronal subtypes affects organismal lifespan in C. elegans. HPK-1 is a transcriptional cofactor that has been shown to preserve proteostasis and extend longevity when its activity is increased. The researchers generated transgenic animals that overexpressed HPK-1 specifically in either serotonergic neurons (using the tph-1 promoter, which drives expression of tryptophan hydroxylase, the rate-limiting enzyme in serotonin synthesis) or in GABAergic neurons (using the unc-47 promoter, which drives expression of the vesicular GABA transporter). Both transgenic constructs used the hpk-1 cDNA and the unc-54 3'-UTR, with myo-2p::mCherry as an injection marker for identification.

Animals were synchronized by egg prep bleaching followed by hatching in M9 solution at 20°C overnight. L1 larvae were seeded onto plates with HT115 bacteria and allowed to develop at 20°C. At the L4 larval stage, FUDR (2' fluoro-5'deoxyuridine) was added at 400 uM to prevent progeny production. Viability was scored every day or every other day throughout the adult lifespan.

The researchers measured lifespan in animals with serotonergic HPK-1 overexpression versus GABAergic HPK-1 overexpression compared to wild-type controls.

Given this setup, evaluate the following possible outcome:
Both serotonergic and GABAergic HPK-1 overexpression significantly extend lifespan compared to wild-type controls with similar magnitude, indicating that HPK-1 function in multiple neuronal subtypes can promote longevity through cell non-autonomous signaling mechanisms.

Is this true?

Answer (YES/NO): NO